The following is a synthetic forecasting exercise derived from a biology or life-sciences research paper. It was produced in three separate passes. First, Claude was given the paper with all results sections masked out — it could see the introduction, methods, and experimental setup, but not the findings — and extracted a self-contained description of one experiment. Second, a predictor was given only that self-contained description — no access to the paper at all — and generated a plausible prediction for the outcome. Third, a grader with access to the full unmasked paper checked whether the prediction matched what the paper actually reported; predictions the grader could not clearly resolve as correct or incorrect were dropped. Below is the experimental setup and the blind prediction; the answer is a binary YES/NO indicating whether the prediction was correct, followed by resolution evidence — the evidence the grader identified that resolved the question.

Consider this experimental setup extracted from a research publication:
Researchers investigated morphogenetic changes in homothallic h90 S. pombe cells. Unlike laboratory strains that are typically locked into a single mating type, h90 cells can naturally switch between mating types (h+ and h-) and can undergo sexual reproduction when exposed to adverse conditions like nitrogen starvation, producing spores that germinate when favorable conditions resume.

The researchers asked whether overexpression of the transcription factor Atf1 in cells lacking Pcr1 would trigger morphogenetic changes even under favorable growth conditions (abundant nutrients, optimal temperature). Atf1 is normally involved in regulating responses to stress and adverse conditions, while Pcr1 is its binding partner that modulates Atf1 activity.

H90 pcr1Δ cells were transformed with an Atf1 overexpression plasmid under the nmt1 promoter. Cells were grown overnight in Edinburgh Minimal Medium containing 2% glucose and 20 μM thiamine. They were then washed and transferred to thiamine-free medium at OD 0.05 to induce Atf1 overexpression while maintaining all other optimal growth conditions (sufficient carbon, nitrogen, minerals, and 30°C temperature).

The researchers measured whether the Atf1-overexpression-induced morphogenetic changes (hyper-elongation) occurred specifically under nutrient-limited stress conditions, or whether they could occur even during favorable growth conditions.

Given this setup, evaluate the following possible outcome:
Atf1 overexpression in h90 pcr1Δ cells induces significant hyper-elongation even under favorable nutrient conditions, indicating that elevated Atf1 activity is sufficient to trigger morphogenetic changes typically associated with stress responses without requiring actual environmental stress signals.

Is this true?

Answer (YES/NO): YES